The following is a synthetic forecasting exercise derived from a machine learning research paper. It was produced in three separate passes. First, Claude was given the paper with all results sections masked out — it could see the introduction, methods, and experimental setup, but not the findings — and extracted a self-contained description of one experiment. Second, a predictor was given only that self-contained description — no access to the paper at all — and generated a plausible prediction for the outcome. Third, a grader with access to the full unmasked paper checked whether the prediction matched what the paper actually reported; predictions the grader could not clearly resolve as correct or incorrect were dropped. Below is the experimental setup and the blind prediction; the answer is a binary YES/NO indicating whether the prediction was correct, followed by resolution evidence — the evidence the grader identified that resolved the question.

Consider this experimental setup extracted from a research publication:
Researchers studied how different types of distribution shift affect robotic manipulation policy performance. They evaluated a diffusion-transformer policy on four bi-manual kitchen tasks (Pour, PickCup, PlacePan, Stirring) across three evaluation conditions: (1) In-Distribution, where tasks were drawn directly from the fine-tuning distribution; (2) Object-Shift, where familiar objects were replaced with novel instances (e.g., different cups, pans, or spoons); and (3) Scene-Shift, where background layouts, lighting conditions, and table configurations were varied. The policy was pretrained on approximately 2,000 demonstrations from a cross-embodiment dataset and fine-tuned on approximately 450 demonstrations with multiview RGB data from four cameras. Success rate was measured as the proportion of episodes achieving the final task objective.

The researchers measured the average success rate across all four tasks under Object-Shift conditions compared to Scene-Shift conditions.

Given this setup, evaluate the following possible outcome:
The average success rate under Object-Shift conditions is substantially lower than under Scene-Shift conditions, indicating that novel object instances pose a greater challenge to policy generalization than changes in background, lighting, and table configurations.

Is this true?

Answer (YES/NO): YES